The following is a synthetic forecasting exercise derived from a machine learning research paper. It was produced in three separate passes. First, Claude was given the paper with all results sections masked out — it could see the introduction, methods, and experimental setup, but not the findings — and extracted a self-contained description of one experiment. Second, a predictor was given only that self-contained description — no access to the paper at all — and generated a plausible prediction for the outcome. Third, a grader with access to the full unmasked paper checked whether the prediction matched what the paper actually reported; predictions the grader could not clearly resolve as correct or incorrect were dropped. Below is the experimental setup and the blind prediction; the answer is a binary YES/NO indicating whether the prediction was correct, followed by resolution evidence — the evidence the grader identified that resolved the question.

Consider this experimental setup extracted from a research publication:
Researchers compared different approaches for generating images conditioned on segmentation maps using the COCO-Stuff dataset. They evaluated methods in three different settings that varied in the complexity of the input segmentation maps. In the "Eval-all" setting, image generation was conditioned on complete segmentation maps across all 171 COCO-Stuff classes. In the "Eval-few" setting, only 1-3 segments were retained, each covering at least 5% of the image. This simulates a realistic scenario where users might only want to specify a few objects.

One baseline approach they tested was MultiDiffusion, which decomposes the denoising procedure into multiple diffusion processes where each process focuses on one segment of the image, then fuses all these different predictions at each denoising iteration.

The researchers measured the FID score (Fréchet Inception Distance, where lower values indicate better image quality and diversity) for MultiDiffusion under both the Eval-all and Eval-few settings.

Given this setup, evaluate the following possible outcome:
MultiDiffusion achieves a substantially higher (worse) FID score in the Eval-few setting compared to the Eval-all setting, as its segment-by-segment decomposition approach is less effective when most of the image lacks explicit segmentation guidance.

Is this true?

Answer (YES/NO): NO